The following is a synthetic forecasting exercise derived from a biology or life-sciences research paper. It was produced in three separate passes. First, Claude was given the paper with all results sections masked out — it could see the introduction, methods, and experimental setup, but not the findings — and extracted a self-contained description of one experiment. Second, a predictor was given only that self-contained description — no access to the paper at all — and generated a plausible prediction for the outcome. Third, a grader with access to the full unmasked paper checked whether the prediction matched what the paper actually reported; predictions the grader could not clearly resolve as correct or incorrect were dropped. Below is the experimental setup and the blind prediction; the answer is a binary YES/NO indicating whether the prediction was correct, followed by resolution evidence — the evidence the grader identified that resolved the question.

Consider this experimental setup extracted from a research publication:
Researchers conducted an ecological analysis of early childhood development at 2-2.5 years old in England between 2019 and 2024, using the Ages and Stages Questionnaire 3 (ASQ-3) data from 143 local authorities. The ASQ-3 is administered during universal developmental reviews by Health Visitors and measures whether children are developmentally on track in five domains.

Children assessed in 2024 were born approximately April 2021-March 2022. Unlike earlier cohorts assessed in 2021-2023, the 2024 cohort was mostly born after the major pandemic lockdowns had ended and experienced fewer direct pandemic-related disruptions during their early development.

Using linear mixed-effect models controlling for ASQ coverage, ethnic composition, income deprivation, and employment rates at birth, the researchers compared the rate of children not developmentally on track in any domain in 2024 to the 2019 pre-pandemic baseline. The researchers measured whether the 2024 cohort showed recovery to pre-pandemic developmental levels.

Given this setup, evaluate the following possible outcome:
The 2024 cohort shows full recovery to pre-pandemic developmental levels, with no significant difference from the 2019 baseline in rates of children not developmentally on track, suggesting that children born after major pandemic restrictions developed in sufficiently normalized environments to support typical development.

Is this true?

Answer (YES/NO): NO